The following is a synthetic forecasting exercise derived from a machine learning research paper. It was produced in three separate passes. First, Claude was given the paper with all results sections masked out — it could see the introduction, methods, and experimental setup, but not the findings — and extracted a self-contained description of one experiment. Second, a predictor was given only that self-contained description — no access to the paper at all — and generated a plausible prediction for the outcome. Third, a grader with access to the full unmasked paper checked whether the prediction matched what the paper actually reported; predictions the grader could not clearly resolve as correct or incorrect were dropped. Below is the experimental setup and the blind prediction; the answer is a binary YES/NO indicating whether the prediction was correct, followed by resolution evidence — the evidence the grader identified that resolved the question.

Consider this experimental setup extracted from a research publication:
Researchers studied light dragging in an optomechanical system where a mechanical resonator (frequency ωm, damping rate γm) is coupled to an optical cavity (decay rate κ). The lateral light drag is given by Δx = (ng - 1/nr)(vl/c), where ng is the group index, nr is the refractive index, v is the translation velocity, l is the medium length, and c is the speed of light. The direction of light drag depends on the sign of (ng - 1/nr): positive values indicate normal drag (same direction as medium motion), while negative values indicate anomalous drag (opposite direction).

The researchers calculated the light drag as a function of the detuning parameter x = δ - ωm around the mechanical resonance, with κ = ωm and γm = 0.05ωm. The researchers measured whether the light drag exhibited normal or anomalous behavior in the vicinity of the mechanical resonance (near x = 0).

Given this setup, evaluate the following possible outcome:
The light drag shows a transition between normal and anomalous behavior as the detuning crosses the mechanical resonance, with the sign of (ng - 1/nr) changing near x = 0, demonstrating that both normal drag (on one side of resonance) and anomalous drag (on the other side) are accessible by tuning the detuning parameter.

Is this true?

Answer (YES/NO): YES